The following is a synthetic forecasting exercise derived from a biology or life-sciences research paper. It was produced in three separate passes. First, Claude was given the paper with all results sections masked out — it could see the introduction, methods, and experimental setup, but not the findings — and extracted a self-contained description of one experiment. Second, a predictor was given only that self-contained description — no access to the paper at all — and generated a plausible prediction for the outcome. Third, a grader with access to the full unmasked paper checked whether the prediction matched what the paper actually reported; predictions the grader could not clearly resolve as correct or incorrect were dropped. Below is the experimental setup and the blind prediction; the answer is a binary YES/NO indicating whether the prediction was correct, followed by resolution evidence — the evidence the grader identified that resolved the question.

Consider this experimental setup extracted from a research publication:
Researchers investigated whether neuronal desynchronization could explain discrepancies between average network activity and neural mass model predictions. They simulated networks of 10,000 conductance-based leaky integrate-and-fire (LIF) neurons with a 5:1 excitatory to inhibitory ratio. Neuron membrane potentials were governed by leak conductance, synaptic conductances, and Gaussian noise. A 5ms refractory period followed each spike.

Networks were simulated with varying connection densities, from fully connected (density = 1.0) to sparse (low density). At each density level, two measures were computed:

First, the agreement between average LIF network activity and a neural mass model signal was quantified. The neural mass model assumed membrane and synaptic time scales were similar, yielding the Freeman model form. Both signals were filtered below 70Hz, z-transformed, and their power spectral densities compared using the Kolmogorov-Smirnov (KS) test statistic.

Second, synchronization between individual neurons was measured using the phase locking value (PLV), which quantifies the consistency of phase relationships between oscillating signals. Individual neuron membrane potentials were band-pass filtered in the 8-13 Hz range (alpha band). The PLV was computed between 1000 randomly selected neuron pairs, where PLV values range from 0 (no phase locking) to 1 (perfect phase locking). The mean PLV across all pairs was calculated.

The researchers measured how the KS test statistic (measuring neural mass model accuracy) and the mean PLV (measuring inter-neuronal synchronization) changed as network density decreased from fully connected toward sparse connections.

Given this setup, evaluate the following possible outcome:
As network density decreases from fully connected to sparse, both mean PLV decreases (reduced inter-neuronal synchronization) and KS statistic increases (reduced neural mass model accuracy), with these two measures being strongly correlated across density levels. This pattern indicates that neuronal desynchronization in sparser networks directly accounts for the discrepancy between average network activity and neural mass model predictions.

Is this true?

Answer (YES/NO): YES